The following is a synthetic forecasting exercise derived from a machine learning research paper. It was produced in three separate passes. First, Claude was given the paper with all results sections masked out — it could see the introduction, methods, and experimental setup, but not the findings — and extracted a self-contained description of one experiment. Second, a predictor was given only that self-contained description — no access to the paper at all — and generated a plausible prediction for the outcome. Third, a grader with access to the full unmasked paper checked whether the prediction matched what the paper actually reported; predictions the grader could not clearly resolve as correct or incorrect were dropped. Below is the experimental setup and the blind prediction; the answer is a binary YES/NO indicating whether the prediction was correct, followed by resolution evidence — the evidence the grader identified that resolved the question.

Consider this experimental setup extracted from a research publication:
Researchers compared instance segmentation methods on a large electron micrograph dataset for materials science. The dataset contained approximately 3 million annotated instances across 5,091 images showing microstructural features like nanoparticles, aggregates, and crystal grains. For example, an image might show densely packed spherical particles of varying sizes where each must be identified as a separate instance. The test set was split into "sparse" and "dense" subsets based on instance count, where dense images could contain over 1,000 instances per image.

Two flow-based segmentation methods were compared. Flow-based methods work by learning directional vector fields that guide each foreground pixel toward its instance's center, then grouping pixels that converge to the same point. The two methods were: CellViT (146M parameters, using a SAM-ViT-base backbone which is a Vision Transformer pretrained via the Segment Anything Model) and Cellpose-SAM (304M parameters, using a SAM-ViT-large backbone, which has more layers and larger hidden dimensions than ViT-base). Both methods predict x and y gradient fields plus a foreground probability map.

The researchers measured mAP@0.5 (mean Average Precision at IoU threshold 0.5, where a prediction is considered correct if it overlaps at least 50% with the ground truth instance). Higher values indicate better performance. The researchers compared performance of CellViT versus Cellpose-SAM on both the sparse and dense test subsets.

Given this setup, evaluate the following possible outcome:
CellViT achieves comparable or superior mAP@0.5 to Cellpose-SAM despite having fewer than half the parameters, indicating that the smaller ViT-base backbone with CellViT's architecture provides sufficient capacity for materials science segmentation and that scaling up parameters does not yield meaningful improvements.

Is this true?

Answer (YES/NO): NO